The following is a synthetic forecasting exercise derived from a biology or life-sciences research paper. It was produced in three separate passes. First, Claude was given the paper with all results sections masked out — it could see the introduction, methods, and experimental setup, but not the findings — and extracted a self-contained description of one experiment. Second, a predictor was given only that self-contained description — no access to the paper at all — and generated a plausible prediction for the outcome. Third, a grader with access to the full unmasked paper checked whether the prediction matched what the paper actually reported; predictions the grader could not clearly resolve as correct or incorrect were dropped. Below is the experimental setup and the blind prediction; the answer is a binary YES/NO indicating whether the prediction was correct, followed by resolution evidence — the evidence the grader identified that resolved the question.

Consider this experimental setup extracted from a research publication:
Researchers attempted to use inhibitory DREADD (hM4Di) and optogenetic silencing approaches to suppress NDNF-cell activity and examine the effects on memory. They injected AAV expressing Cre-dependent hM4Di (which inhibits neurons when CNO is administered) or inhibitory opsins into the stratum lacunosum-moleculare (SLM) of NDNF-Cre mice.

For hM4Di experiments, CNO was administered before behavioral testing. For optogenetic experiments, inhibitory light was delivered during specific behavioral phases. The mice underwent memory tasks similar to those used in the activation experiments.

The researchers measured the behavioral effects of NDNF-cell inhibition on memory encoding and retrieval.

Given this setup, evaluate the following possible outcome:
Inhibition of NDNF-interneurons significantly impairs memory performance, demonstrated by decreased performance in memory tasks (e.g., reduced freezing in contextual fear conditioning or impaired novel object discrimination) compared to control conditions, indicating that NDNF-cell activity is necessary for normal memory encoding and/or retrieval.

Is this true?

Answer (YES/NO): NO